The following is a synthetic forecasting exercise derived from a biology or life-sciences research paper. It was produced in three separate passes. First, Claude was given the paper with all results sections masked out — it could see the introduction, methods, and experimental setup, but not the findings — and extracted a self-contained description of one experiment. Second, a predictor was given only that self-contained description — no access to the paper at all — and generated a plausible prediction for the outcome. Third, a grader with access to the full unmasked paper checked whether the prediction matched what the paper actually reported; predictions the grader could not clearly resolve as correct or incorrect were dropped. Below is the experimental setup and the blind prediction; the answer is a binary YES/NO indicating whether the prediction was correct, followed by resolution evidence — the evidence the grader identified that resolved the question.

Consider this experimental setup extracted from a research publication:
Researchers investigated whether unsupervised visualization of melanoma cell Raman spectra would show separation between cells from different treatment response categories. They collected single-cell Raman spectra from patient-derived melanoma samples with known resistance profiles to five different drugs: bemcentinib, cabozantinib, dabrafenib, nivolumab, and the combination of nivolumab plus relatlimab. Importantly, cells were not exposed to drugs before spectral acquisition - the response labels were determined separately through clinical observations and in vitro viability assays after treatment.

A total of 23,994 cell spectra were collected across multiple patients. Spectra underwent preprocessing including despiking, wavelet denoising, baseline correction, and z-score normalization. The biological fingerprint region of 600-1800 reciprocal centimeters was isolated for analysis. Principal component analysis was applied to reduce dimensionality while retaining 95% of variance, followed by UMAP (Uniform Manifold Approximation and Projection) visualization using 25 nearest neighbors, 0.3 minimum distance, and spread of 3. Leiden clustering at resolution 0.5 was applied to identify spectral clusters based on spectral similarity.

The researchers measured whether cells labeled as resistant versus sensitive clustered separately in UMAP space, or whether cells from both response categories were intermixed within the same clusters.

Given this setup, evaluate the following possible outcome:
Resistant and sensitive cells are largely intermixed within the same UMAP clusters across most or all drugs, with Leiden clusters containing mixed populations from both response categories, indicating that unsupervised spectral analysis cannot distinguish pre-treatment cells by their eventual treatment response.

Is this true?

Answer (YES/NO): NO